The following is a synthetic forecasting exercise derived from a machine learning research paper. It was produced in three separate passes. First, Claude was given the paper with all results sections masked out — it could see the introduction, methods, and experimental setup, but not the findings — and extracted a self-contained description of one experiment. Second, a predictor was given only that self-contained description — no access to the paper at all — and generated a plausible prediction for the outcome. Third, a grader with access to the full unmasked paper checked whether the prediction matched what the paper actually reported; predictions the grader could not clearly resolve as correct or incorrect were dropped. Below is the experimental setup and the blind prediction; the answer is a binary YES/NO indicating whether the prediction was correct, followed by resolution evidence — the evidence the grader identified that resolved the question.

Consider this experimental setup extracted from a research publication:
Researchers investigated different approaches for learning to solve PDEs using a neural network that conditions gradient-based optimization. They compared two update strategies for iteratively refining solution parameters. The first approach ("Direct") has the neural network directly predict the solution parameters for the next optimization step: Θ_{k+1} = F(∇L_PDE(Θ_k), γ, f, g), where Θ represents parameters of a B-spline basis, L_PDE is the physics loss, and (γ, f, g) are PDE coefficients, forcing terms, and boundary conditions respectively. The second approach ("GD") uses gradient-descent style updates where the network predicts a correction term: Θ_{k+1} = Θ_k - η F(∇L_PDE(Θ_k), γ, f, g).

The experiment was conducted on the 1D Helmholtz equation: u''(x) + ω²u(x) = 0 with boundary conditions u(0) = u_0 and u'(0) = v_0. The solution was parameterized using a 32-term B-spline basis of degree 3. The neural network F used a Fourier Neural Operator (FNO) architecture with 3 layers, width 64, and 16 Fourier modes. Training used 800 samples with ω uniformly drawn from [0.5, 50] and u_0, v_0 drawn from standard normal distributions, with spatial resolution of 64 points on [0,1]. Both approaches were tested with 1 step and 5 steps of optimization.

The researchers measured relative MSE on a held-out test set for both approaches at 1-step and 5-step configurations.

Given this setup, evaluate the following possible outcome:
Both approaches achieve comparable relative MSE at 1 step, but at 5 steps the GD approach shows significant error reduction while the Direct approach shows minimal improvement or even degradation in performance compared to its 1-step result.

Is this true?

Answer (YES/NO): NO